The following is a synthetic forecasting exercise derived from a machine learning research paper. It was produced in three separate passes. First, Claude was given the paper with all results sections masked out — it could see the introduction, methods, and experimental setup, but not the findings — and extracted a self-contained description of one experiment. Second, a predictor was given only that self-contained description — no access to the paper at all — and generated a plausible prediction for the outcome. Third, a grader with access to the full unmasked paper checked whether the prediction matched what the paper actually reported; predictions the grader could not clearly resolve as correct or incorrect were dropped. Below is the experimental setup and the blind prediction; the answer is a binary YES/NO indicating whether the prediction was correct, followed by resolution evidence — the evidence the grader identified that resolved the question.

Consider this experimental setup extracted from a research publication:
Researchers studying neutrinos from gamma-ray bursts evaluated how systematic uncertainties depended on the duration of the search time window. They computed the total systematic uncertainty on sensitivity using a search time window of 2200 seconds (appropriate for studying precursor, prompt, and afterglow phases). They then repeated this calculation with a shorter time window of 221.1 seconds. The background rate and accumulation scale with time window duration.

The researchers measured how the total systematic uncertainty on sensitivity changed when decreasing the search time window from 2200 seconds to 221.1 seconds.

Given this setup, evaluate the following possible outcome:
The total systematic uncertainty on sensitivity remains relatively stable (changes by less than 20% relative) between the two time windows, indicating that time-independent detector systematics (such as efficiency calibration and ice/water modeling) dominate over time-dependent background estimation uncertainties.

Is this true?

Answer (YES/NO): NO